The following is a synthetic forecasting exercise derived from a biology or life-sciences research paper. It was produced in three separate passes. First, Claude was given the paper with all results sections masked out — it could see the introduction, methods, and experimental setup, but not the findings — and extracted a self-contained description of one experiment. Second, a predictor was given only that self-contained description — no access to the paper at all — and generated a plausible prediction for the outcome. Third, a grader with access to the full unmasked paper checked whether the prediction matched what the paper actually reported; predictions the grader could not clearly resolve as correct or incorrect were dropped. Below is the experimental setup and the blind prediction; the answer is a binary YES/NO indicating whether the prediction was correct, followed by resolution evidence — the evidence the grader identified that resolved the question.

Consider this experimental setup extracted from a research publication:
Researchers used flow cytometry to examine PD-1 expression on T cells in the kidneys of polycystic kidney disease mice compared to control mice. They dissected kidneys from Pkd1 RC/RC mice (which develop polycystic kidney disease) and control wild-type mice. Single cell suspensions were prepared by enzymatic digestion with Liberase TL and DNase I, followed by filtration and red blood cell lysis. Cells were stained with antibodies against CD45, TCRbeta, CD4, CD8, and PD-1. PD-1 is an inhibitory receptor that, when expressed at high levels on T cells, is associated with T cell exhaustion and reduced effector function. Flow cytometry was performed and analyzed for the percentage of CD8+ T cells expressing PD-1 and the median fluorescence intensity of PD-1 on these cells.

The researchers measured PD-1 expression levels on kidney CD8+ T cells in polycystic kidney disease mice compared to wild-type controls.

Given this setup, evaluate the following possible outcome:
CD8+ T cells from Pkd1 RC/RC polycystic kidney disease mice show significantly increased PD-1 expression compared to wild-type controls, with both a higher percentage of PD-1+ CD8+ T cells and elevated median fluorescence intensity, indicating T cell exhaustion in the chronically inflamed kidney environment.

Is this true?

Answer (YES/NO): NO